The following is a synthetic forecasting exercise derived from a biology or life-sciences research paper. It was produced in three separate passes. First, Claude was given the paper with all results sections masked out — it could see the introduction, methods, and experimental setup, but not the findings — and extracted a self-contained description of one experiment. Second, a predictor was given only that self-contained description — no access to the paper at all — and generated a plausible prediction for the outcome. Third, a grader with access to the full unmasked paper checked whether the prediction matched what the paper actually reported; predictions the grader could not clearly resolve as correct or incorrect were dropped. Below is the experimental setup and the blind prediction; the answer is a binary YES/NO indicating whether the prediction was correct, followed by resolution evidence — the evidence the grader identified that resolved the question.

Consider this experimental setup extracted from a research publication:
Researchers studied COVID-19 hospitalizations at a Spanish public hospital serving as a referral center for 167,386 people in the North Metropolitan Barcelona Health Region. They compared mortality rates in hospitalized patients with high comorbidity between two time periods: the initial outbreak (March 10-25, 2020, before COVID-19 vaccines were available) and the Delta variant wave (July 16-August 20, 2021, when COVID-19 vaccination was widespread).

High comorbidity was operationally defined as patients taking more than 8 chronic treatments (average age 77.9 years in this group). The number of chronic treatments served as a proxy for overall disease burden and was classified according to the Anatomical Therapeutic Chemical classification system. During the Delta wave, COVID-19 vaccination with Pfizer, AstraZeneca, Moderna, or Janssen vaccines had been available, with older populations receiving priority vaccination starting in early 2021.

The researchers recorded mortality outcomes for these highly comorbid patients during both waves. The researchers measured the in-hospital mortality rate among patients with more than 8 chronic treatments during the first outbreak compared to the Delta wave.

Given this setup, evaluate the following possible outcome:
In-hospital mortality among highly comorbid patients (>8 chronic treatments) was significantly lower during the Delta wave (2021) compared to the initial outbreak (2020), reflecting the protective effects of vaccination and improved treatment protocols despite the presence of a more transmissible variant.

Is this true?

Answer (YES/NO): YES